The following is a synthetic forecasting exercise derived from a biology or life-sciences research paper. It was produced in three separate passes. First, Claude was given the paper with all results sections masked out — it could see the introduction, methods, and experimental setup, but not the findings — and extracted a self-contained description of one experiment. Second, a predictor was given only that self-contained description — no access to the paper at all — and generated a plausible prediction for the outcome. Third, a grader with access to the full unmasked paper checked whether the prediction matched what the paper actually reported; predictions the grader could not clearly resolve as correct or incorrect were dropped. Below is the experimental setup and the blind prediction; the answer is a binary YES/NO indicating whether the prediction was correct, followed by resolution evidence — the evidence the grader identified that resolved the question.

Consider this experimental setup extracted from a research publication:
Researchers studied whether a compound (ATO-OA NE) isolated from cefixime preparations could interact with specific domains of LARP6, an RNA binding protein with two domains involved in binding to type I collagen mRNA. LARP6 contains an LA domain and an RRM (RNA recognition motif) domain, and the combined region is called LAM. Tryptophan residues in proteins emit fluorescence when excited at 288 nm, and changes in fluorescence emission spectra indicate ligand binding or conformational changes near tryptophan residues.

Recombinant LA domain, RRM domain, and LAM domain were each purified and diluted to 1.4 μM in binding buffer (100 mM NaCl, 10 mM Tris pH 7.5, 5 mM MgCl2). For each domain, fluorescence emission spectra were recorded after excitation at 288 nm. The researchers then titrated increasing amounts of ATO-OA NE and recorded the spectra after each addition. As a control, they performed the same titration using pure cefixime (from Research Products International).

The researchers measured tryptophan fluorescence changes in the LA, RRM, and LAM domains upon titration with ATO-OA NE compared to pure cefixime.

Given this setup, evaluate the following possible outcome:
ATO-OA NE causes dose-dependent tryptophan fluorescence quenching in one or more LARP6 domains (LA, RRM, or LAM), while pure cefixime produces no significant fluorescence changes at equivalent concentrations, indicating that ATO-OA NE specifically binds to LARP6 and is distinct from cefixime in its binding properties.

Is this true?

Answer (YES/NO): YES